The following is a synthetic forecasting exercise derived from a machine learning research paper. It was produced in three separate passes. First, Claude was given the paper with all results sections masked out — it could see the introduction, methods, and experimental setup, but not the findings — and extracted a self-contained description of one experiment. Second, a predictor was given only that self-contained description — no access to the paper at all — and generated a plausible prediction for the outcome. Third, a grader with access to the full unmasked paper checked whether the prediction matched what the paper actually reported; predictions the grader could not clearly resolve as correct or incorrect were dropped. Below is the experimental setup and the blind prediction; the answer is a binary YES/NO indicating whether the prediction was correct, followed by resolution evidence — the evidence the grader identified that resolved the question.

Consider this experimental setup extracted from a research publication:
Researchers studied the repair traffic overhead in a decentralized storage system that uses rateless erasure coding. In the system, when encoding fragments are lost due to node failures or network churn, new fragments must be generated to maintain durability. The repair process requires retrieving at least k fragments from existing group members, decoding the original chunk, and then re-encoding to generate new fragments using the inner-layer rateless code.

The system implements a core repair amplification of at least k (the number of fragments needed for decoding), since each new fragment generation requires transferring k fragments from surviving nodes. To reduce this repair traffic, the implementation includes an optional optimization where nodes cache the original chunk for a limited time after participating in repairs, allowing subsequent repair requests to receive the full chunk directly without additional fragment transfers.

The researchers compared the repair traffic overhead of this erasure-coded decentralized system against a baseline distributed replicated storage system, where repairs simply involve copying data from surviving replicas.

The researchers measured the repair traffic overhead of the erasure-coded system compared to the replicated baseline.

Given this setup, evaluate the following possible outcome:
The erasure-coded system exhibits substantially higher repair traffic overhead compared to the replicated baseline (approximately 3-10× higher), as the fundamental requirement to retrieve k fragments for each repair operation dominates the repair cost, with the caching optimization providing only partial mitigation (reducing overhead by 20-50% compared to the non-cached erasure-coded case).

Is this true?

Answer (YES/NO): NO